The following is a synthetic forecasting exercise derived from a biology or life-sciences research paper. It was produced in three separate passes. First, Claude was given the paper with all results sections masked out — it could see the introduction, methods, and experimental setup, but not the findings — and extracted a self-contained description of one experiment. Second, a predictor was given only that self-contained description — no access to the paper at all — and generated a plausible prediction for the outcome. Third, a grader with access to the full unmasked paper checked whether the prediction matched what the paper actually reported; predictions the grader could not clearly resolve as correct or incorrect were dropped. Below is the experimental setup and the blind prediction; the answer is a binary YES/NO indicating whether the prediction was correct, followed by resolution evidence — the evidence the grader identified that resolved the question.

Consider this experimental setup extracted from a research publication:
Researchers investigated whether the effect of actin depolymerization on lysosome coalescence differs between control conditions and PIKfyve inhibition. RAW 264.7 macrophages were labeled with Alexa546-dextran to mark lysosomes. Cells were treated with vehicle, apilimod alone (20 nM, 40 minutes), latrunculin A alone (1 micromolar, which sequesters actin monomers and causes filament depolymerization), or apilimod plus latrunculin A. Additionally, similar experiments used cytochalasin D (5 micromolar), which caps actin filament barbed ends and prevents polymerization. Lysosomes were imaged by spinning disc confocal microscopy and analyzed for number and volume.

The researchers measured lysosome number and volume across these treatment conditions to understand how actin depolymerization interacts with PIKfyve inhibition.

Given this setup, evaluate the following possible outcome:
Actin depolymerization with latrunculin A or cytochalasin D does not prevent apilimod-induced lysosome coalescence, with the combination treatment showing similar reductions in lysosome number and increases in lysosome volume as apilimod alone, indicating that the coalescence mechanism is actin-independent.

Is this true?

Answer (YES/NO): NO